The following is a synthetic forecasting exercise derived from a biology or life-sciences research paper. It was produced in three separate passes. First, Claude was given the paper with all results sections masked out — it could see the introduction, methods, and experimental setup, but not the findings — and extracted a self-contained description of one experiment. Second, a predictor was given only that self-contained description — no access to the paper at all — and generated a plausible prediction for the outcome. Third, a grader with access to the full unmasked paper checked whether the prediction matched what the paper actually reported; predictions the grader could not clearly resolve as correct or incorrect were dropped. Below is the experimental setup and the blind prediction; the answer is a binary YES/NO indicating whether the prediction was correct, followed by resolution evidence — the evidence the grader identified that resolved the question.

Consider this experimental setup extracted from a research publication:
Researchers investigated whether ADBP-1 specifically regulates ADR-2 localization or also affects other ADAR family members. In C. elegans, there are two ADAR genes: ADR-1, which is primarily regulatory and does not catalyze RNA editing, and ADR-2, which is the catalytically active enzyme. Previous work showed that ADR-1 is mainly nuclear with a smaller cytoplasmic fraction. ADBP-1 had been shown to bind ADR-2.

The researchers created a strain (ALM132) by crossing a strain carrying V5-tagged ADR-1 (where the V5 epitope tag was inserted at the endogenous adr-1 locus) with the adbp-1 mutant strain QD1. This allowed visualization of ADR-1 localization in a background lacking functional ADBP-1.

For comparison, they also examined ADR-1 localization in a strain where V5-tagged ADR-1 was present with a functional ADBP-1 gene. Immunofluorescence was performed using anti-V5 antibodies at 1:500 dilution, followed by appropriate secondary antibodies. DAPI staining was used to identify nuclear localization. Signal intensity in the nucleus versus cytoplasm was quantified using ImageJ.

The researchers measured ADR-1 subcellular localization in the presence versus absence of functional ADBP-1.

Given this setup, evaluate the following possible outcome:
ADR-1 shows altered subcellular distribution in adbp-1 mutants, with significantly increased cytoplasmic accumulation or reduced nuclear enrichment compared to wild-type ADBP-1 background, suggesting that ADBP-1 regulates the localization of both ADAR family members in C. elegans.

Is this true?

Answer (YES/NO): NO